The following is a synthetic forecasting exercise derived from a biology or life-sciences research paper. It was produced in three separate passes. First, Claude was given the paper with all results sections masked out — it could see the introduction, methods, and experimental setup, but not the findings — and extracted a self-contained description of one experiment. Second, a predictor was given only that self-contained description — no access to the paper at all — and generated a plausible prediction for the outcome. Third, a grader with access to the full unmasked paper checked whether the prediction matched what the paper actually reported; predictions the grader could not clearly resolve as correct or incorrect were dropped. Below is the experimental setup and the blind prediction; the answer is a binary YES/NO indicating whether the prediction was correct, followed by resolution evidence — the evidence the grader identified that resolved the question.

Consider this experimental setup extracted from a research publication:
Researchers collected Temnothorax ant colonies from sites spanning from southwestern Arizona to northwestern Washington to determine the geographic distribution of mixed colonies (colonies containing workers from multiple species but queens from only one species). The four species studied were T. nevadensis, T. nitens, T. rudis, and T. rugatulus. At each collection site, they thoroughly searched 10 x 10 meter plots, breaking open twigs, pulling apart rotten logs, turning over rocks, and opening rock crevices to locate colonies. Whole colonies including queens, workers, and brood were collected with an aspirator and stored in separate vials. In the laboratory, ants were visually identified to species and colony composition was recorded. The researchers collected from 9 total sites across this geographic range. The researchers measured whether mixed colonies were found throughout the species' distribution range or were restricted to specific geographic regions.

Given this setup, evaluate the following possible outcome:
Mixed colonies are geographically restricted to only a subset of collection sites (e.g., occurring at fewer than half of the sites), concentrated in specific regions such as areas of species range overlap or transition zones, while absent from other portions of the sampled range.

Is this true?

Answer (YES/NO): YES